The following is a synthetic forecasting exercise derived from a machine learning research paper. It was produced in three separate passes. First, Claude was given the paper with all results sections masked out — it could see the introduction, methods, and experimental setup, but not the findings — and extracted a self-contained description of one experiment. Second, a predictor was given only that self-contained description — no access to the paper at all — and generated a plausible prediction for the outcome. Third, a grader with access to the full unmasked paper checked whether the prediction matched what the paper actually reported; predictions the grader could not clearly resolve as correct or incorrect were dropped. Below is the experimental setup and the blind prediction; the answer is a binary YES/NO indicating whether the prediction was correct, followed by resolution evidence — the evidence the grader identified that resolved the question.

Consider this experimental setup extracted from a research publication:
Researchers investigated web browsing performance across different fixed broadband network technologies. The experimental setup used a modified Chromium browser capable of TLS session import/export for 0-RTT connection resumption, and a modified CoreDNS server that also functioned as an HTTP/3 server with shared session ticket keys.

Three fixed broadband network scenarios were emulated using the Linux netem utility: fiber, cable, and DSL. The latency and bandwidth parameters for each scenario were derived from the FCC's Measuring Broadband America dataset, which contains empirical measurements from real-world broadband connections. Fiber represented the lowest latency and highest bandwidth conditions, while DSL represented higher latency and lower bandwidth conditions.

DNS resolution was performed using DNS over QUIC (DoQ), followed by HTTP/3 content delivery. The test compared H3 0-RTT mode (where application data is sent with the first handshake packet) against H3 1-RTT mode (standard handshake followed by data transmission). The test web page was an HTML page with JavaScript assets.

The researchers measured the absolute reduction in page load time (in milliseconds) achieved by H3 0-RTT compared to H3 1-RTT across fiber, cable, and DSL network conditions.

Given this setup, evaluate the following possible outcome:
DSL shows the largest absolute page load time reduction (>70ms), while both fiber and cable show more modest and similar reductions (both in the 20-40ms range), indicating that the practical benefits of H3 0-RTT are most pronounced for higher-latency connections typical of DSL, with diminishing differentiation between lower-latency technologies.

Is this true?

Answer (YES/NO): NO